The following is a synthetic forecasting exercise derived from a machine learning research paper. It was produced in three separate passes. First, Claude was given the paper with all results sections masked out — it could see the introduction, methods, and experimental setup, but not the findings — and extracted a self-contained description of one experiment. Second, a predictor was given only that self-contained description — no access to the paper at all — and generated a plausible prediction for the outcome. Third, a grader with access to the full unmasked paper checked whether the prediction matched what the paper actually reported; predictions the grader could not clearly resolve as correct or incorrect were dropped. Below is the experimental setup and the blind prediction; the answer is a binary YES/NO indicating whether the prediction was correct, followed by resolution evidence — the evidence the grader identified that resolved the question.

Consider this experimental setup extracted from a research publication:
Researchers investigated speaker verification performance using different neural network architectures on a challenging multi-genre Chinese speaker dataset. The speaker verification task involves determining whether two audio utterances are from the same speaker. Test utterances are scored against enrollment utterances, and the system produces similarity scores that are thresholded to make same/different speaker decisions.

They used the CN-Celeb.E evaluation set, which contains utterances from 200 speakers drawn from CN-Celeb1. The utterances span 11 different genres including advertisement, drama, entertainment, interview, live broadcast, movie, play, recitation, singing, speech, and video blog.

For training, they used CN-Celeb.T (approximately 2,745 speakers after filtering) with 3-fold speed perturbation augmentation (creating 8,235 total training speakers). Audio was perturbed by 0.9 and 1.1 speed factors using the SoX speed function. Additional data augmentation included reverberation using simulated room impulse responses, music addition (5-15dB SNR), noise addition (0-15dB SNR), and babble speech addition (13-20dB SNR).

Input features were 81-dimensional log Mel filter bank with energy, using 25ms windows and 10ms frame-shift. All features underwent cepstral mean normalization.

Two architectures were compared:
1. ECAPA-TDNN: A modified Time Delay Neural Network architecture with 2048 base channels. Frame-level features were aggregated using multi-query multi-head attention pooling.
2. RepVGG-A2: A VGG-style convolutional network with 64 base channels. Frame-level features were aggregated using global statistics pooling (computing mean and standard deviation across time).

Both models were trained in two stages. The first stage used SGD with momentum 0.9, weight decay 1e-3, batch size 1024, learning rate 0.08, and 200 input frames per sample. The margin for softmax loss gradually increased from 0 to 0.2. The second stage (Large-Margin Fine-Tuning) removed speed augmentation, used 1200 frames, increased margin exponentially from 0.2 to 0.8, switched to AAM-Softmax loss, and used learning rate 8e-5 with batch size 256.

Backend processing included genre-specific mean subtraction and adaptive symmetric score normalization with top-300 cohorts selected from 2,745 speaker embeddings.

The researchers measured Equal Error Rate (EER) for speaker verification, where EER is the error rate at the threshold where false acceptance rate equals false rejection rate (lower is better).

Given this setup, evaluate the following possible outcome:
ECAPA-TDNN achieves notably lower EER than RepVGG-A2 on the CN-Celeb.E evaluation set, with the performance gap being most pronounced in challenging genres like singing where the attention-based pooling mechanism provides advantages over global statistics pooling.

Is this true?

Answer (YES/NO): NO